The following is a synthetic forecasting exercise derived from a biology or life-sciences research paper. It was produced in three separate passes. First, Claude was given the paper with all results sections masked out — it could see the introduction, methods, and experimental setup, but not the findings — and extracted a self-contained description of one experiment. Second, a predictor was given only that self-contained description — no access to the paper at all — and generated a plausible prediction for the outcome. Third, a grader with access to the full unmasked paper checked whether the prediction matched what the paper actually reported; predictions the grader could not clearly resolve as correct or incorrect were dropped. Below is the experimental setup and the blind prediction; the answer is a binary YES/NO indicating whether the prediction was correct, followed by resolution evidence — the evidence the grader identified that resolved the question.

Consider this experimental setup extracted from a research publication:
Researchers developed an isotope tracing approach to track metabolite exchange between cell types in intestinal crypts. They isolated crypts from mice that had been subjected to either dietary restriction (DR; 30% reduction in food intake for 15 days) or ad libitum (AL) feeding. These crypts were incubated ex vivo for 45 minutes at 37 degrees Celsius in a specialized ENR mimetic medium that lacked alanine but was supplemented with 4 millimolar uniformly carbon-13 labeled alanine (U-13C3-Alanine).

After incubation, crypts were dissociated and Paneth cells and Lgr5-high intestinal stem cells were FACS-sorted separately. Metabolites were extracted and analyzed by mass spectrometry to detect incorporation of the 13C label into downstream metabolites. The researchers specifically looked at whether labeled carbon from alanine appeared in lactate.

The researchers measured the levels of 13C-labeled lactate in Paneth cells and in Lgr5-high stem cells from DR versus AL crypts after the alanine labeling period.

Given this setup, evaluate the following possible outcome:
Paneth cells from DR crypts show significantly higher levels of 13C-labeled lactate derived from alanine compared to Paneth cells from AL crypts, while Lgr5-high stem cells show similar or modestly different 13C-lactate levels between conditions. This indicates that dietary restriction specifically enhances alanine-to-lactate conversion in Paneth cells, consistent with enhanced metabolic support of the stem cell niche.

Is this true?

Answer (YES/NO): NO